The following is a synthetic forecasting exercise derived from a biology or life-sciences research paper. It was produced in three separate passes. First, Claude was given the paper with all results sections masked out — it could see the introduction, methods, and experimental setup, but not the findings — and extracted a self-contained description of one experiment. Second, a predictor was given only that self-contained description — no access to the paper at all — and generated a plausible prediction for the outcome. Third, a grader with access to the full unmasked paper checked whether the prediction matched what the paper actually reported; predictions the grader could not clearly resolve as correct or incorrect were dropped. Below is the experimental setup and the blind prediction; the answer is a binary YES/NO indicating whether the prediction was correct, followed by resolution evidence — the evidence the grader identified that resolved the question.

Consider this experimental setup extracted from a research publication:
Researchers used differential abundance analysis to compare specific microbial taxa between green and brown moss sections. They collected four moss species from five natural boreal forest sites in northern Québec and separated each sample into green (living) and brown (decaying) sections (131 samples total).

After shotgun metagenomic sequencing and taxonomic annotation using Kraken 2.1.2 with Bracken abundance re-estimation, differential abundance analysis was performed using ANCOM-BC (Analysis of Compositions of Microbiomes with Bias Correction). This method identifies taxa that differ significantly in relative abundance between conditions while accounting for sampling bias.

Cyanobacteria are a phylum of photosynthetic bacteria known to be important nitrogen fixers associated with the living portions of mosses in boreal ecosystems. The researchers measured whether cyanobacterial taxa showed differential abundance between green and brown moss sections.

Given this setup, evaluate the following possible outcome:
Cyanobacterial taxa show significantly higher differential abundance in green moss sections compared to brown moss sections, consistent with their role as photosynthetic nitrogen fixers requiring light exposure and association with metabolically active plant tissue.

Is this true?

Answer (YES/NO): NO